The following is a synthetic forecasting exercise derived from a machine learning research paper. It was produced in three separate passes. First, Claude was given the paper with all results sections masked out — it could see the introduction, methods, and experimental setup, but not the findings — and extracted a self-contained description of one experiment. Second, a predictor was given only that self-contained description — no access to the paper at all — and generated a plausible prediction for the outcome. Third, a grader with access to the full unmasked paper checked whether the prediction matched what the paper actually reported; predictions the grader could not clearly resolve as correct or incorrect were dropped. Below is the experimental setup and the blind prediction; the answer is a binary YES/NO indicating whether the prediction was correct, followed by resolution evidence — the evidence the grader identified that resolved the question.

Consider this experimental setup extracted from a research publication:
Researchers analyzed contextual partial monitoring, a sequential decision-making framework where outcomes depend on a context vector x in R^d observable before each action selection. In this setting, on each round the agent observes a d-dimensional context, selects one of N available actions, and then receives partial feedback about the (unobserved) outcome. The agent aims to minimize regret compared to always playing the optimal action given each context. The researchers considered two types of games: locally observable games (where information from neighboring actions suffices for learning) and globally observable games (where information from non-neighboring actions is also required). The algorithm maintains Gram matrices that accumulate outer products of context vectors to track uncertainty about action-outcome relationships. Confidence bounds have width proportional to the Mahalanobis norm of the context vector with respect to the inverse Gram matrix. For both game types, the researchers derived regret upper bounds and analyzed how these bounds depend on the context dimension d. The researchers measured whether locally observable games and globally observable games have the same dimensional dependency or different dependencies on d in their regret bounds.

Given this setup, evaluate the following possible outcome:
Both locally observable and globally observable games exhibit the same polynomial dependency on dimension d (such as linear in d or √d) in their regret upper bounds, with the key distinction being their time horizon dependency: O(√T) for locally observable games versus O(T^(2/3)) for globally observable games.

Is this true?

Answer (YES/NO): NO